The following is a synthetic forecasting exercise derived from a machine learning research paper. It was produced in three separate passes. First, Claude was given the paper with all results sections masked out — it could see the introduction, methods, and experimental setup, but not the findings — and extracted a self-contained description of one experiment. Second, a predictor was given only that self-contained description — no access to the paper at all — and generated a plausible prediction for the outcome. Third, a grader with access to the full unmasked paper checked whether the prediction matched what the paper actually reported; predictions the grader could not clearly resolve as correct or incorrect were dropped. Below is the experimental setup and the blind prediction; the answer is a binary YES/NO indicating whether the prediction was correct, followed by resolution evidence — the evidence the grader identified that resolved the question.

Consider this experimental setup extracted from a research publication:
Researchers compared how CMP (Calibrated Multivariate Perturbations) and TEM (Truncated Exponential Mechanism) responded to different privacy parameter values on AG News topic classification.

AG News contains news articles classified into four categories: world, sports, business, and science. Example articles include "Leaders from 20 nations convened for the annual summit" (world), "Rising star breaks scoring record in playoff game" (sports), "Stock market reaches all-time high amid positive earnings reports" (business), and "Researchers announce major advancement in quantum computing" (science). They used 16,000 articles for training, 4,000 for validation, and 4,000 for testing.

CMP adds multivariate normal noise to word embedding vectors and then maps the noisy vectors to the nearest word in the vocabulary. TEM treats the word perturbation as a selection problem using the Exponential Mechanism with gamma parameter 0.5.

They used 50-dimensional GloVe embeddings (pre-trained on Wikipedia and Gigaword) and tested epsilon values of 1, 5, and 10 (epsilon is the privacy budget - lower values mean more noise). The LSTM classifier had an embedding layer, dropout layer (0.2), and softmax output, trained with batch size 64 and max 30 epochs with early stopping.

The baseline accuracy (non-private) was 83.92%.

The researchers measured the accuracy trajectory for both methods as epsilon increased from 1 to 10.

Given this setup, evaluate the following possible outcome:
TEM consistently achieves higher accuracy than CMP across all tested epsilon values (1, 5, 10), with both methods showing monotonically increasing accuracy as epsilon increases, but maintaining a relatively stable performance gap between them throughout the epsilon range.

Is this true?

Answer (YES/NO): NO